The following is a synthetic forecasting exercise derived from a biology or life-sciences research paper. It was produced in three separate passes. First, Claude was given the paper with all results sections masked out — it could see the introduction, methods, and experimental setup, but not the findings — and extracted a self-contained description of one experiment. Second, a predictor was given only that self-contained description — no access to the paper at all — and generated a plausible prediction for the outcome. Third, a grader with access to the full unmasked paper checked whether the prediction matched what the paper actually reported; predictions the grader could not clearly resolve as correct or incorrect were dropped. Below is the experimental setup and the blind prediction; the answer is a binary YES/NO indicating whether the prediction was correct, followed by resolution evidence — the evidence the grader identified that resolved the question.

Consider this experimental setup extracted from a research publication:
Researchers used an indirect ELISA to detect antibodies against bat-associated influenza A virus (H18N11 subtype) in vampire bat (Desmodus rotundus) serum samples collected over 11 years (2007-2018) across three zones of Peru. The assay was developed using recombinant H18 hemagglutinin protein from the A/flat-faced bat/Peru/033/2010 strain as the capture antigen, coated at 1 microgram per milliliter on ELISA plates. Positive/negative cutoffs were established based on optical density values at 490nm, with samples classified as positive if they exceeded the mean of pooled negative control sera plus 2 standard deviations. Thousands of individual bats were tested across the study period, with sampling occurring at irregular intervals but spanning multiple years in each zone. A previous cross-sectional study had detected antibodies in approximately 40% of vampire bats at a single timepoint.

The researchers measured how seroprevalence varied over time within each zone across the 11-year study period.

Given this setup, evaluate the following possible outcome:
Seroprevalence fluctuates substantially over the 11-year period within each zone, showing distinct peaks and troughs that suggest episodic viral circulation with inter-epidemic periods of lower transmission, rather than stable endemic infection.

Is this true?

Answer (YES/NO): YES